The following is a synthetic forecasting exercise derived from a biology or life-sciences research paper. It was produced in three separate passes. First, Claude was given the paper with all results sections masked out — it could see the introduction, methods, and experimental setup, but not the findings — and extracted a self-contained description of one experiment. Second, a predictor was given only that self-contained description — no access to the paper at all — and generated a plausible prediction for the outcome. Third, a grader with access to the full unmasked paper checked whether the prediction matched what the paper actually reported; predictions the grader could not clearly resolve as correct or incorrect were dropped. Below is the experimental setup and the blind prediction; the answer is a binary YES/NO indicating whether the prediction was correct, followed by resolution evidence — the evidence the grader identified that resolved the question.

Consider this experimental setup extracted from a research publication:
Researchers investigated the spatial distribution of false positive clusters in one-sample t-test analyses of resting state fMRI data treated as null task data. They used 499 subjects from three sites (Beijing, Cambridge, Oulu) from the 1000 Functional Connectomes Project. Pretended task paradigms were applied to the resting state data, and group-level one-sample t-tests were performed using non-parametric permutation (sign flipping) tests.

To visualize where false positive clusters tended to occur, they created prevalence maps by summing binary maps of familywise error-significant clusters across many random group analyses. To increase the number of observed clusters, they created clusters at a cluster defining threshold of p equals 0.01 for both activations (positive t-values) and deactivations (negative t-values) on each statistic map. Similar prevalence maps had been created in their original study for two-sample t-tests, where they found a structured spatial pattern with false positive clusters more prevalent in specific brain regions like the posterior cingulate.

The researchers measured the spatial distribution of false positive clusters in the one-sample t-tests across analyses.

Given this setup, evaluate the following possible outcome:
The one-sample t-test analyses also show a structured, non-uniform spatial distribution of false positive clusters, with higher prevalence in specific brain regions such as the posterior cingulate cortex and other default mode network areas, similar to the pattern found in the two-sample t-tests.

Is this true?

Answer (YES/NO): YES